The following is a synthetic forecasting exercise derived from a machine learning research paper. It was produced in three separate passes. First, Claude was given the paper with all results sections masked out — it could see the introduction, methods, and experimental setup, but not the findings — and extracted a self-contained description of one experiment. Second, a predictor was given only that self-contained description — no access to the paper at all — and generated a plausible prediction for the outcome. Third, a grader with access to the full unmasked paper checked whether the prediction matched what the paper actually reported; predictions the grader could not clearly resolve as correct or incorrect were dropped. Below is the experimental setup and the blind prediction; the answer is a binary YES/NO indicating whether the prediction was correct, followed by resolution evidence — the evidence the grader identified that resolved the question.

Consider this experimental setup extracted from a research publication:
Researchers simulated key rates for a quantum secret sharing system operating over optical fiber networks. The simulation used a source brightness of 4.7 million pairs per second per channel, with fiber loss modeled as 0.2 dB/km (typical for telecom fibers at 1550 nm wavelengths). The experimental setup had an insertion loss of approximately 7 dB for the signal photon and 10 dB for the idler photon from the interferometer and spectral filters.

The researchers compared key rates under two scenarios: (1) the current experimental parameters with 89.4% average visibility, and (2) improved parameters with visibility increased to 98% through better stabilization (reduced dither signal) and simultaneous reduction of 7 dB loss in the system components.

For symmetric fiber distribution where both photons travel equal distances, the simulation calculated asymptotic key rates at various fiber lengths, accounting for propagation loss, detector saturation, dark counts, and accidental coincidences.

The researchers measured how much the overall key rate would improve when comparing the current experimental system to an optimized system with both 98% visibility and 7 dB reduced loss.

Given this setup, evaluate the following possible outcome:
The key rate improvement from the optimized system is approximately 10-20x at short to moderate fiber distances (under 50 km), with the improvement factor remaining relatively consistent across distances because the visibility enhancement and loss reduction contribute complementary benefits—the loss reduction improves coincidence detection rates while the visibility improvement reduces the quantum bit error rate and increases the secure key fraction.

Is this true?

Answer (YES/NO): NO